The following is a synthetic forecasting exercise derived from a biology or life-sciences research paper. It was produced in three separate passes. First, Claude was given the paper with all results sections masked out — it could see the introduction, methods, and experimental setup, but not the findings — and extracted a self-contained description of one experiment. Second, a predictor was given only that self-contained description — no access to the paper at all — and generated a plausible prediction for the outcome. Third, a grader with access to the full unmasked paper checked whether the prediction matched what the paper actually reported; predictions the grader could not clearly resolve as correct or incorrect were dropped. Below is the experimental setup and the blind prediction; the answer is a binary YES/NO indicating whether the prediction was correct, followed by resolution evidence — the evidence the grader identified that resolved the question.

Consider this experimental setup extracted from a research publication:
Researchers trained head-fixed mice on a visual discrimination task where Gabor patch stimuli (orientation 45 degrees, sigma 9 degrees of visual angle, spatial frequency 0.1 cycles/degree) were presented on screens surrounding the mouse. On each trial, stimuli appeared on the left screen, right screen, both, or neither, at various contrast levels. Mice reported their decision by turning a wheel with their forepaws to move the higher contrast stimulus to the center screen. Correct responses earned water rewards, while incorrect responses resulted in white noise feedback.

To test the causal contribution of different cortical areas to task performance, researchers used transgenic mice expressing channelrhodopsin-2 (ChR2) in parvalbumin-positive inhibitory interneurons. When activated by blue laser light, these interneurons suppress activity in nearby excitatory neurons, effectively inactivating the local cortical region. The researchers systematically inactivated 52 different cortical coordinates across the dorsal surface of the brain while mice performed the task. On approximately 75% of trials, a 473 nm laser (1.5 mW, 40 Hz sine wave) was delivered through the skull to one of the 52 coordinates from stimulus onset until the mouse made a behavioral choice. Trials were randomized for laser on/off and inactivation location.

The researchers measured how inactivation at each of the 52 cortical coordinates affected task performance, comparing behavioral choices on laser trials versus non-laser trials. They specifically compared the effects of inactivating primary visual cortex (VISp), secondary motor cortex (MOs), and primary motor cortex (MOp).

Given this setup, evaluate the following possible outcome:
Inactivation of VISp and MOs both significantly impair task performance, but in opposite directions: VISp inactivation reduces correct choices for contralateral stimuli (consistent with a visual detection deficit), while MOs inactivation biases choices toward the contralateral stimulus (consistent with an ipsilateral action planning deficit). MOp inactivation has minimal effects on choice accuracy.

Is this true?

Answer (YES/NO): NO